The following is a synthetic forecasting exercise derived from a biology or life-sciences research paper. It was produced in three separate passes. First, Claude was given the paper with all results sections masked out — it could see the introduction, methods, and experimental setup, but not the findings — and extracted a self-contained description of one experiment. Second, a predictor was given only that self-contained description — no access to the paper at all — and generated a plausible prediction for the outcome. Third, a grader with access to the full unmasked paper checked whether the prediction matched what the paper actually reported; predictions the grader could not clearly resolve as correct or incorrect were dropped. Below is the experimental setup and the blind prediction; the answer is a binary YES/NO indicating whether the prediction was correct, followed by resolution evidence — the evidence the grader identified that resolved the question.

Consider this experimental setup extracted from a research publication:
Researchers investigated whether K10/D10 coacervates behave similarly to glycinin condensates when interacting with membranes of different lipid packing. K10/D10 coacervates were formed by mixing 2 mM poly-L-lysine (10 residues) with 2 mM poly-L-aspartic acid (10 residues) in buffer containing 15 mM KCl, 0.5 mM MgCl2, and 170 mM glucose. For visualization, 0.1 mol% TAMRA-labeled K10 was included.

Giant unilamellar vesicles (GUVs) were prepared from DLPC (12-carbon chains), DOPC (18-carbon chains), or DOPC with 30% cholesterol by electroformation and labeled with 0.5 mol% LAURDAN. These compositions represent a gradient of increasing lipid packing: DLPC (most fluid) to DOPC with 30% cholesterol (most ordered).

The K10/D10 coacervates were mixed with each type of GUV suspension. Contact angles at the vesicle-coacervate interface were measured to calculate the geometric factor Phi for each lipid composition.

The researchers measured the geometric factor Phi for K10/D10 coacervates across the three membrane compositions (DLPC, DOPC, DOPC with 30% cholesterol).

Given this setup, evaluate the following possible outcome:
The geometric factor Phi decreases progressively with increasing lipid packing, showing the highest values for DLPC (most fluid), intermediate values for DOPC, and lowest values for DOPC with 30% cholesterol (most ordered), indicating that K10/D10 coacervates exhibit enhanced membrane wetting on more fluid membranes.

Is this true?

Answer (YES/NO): NO